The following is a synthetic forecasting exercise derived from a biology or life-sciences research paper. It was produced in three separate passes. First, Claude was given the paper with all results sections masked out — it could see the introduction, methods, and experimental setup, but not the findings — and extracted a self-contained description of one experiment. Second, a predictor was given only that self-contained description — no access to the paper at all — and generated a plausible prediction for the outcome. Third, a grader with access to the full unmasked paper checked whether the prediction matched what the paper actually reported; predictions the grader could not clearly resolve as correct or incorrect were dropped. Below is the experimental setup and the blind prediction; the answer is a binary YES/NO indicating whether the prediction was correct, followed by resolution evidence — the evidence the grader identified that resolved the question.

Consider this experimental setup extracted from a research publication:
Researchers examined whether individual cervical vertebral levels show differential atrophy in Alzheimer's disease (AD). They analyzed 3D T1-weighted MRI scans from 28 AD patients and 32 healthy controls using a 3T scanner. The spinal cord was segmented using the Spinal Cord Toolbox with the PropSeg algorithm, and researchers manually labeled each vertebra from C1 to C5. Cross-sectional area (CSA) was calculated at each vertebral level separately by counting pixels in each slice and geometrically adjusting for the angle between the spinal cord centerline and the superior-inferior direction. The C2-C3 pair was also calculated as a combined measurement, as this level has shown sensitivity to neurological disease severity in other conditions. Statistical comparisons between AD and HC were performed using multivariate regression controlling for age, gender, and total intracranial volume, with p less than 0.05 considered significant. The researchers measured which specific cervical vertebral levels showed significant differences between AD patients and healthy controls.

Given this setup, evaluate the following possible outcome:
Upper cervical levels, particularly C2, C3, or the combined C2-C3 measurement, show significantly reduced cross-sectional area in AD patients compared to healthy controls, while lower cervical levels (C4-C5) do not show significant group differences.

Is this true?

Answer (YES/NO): NO